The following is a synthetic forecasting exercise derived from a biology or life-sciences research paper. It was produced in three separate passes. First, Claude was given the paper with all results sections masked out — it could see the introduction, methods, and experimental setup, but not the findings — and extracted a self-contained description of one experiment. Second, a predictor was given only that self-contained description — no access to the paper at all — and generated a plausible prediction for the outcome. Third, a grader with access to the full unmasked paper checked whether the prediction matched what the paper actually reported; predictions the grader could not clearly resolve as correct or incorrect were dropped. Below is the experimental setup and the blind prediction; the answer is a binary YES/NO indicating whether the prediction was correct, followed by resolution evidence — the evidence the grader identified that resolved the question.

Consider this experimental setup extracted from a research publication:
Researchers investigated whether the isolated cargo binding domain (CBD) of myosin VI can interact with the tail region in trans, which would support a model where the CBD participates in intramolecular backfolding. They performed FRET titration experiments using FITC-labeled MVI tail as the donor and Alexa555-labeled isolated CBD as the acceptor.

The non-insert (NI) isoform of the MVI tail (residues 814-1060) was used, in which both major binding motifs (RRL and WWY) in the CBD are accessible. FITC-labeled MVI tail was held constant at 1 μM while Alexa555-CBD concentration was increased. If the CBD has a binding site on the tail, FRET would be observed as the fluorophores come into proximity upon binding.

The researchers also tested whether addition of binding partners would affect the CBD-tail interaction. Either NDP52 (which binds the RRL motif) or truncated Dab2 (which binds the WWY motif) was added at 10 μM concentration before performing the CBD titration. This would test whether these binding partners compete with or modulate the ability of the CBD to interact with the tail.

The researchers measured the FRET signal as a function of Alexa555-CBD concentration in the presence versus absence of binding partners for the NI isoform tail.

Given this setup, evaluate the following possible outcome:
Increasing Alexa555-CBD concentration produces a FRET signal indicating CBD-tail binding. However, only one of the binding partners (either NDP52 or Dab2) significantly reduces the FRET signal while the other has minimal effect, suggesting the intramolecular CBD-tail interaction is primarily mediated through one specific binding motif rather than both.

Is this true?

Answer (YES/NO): NO